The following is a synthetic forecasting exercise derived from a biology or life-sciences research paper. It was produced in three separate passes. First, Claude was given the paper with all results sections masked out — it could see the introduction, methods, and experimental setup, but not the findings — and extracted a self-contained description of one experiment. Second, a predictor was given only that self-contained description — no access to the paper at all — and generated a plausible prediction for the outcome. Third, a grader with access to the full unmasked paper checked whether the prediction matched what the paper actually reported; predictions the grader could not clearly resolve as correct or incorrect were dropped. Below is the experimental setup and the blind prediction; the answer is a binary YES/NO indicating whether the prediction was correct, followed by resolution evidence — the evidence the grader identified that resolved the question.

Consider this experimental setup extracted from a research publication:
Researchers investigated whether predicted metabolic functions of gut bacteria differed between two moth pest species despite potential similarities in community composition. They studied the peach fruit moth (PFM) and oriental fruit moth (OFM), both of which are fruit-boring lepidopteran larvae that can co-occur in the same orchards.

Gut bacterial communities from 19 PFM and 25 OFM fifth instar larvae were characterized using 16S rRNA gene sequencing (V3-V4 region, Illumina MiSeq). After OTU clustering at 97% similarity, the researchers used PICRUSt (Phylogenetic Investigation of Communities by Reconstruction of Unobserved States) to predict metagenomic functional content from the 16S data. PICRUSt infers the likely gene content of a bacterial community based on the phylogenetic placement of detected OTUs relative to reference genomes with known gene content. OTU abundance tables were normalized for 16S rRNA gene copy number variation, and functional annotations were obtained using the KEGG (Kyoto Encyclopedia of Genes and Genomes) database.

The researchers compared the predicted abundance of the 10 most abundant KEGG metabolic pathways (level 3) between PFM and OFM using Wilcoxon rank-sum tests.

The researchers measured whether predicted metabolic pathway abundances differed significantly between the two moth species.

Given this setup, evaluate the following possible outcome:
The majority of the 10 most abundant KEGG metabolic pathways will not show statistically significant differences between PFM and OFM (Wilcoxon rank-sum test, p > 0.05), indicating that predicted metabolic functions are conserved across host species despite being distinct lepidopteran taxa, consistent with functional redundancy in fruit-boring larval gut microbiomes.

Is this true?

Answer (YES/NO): NO